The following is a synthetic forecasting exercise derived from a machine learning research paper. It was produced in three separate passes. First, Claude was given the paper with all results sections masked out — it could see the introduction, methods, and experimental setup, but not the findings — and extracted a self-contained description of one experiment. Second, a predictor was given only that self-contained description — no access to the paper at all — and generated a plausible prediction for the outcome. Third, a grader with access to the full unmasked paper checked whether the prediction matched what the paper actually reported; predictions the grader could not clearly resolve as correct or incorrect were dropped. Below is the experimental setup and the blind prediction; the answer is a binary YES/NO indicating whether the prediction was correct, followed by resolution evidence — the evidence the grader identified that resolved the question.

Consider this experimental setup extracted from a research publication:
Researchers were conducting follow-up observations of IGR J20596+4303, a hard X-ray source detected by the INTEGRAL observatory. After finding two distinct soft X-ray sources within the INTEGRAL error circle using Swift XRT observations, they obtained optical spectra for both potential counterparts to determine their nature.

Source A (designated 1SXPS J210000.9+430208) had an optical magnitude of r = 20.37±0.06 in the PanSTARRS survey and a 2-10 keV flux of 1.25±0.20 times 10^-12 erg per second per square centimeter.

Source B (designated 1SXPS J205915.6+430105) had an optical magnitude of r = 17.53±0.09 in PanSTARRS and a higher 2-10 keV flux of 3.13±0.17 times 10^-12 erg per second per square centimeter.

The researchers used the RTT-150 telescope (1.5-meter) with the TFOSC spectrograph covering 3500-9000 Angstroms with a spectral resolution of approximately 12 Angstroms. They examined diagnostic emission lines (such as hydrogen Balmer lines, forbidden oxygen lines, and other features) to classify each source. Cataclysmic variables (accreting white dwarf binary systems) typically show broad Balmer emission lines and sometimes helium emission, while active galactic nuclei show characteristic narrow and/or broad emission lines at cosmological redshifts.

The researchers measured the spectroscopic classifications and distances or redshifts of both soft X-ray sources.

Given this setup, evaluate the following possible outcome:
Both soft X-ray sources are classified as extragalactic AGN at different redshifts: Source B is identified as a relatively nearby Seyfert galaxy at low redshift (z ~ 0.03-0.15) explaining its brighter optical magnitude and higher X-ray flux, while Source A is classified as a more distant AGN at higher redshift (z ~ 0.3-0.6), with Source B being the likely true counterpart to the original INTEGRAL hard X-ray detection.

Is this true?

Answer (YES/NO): NO